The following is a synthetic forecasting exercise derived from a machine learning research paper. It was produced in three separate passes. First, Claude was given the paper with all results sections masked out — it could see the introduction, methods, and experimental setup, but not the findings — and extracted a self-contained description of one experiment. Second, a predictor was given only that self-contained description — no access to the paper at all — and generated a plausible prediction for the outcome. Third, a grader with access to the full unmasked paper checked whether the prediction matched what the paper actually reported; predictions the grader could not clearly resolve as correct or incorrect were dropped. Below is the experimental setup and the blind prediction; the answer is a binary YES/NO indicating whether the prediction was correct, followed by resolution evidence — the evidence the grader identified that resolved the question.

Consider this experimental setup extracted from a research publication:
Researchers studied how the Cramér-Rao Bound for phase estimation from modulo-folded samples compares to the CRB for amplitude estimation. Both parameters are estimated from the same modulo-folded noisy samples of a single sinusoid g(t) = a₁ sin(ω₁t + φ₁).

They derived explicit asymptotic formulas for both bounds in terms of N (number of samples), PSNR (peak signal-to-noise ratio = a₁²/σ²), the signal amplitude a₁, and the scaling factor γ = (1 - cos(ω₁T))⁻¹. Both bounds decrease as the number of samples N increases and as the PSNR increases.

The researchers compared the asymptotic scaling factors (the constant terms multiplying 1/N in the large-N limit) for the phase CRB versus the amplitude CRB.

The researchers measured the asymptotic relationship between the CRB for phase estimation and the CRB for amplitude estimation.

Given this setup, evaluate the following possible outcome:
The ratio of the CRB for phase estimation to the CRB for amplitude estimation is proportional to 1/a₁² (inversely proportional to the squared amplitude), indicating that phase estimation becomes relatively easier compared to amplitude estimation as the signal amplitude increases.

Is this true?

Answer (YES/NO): YES